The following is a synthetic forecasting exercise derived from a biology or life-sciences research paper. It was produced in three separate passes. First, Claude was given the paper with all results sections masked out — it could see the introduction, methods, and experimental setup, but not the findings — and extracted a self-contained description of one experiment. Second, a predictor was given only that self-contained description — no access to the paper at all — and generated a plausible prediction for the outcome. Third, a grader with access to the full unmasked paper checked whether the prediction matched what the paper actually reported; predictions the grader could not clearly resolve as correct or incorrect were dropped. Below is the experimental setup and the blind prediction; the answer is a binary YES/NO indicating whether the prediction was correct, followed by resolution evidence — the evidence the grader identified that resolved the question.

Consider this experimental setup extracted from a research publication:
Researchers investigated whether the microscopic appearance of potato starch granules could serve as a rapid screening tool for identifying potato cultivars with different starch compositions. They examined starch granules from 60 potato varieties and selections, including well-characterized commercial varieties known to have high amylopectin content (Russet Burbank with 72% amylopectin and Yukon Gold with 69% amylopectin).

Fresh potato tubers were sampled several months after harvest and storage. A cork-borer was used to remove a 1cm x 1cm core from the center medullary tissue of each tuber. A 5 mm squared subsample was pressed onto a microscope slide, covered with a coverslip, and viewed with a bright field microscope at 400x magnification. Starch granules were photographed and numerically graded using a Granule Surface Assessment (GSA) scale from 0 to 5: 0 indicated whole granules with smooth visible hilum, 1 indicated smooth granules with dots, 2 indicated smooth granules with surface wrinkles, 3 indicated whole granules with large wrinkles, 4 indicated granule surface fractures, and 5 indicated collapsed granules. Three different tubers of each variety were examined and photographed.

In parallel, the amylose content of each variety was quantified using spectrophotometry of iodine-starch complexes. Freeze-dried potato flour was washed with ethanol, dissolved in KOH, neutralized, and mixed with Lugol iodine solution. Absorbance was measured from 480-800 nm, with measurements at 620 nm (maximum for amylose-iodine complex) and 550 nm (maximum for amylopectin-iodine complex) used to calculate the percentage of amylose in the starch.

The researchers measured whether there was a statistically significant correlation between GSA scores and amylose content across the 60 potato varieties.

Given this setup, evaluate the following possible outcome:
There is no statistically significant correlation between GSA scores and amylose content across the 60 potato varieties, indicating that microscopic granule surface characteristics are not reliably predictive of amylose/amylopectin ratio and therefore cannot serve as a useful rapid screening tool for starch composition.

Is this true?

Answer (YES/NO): NO